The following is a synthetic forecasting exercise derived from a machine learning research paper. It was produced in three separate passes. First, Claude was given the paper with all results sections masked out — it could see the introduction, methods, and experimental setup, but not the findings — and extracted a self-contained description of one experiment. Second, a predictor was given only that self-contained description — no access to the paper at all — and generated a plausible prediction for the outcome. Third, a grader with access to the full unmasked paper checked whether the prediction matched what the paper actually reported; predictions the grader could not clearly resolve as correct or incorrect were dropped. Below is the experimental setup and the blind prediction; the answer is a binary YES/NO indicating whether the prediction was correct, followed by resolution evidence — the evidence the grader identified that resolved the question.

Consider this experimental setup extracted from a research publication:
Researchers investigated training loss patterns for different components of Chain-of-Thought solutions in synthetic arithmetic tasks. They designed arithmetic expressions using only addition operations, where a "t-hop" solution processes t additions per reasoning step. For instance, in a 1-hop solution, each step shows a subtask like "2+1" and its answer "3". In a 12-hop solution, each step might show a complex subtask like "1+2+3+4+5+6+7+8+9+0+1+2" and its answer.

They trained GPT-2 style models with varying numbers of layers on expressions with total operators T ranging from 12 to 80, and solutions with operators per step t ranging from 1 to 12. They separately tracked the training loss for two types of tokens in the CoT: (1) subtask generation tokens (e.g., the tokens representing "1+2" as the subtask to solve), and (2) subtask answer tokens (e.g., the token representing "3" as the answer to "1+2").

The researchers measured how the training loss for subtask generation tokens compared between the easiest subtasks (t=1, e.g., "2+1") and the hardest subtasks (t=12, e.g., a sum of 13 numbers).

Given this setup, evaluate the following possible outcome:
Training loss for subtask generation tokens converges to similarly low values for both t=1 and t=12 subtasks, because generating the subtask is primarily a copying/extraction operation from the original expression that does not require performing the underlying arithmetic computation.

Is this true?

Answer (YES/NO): NO